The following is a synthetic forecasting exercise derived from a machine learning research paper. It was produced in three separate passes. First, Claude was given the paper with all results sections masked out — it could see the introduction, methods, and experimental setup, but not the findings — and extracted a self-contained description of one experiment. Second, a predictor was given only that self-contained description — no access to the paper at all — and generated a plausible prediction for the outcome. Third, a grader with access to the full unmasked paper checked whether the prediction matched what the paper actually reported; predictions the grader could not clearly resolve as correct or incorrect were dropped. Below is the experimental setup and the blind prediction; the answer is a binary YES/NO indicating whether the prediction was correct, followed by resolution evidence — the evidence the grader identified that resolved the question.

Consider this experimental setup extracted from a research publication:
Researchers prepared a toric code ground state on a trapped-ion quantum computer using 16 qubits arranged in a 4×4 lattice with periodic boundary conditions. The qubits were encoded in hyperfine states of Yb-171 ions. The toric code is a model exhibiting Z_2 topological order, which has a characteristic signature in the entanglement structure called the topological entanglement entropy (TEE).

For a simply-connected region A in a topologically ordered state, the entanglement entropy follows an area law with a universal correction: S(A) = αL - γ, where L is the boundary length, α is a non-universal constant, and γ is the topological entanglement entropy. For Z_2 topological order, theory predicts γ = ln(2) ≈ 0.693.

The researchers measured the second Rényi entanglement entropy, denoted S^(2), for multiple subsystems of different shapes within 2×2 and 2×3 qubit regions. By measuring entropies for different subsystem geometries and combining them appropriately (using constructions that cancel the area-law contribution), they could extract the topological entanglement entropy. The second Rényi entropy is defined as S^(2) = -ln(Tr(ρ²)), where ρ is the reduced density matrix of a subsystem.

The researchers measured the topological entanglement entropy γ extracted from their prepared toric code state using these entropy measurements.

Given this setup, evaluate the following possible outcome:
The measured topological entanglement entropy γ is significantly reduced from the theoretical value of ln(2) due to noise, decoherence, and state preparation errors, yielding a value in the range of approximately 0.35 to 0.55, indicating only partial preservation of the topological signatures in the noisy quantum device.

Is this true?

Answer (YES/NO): NO